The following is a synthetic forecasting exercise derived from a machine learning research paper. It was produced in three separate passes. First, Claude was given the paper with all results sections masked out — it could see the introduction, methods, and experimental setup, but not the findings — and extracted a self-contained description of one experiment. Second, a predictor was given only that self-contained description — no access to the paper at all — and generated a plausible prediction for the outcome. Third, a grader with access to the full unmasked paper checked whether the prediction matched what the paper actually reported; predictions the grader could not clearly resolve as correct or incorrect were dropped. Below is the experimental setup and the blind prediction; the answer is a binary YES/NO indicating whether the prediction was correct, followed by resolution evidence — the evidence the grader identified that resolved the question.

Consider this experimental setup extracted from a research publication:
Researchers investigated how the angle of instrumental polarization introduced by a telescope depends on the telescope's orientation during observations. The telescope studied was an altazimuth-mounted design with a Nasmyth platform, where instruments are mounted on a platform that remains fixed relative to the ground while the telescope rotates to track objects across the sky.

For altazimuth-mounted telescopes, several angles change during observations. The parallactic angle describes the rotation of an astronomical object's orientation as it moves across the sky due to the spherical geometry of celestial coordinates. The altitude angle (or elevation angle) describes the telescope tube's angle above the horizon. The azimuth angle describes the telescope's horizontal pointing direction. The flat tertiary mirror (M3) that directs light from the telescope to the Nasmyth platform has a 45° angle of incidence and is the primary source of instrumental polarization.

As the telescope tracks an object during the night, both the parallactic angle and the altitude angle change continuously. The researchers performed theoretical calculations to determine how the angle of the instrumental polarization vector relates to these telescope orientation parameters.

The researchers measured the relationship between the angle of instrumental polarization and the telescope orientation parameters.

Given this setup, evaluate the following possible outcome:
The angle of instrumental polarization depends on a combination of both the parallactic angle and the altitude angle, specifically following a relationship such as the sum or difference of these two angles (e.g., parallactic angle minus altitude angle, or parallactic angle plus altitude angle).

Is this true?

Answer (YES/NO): NO